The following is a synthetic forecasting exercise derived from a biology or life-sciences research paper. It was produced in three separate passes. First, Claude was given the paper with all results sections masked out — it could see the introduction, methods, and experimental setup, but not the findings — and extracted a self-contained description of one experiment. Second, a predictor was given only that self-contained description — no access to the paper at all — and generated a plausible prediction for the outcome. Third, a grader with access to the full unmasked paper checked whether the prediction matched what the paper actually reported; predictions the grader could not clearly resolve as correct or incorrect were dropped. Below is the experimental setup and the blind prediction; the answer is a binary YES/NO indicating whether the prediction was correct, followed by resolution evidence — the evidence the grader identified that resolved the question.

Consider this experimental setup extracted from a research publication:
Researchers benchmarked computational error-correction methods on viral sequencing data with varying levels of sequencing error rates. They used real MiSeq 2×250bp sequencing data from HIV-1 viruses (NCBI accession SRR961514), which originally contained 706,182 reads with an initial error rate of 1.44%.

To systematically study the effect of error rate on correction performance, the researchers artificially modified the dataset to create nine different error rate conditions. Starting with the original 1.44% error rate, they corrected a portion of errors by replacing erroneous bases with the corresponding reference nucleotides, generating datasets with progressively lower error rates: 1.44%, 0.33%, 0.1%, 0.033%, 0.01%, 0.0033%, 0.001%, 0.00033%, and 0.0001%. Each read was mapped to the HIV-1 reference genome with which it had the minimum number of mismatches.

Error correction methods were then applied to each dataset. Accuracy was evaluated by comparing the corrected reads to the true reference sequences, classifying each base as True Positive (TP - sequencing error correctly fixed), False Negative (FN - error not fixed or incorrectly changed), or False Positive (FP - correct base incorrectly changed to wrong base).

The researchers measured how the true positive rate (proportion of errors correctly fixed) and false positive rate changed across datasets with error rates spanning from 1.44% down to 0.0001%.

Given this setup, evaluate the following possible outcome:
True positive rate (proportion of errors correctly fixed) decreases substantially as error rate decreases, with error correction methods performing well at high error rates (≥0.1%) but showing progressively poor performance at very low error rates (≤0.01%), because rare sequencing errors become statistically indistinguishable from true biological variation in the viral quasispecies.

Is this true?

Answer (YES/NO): NO